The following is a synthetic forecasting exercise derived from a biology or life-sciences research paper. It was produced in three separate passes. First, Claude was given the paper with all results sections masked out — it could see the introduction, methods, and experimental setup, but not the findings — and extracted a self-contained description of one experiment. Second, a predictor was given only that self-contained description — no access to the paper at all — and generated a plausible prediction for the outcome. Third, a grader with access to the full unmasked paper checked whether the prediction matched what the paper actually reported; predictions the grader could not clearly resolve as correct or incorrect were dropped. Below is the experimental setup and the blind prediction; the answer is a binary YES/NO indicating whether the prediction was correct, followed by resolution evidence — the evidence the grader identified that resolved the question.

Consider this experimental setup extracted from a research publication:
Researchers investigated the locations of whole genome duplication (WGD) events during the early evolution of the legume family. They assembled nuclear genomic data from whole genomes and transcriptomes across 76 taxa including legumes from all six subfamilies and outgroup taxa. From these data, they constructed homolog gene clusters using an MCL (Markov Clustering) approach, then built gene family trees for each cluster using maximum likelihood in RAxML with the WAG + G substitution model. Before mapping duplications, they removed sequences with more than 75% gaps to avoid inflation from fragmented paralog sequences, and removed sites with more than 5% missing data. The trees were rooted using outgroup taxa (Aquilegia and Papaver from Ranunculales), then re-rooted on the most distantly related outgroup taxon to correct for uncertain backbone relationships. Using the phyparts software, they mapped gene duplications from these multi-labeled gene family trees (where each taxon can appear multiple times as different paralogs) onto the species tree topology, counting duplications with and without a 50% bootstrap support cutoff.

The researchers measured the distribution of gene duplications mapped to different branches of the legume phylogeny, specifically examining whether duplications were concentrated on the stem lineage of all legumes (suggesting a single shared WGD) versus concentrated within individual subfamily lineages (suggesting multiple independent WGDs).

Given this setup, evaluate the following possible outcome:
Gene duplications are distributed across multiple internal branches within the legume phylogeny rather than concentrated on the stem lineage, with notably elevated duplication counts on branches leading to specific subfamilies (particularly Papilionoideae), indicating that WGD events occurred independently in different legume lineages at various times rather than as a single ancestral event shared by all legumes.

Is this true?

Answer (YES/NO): NO